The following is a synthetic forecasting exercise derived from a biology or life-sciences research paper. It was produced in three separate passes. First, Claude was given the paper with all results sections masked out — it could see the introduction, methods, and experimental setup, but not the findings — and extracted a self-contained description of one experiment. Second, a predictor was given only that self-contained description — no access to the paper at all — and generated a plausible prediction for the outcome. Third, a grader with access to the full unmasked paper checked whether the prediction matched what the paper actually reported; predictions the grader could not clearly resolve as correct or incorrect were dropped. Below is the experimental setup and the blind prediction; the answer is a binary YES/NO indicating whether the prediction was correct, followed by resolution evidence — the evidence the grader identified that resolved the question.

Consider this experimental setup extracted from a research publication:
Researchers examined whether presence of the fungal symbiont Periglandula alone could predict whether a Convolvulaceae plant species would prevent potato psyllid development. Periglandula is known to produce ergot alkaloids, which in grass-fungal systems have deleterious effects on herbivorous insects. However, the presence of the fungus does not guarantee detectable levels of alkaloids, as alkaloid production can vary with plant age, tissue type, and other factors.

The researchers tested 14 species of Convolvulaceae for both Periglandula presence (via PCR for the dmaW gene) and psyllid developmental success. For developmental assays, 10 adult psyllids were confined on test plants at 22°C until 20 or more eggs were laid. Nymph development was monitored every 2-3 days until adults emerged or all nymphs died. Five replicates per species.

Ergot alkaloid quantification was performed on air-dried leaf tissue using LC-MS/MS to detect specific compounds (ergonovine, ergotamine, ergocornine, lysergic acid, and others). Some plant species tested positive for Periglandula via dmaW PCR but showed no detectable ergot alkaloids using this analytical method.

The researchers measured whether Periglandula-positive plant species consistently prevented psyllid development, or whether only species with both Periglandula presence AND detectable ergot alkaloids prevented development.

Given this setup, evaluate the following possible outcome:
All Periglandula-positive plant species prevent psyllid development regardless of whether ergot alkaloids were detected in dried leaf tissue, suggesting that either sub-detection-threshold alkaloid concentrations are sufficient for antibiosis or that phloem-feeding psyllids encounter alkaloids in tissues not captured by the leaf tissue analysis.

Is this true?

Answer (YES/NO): NO